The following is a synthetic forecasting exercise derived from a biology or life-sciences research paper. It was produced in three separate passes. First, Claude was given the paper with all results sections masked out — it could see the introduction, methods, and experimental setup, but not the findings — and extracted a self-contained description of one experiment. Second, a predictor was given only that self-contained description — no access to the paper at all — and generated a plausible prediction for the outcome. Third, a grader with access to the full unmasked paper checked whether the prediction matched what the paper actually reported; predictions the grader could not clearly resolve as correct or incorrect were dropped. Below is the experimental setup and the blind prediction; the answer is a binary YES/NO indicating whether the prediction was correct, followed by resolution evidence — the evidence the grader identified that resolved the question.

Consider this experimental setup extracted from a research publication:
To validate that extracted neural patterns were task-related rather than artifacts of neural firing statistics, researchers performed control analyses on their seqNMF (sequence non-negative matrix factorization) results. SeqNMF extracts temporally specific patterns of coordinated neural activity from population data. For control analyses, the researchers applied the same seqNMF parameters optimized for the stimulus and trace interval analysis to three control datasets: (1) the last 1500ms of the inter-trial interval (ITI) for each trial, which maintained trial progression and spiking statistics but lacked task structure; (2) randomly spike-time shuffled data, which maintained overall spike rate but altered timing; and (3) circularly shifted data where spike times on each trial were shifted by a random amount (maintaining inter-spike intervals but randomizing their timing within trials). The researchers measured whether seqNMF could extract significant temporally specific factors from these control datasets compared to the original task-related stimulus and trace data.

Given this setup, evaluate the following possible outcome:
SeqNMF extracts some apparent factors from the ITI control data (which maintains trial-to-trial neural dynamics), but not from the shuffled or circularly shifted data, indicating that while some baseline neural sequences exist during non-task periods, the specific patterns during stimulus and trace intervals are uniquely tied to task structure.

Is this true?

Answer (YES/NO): NO